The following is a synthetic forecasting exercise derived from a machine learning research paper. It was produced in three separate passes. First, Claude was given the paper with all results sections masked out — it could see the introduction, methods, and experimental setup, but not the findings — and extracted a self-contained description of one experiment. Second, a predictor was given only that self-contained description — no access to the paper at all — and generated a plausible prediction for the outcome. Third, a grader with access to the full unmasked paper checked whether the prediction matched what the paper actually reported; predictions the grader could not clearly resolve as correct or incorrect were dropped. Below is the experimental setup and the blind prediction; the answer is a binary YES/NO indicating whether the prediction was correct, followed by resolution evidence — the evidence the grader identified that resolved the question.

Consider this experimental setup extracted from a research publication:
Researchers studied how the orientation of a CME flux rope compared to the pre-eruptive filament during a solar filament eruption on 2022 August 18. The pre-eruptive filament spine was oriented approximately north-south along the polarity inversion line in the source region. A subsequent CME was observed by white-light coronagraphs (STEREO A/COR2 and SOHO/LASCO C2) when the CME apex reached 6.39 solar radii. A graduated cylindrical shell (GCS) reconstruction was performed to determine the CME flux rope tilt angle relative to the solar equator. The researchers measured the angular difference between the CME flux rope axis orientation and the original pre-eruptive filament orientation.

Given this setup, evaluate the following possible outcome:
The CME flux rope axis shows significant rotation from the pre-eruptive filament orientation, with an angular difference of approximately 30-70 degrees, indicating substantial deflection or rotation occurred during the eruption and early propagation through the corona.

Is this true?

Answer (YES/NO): NO